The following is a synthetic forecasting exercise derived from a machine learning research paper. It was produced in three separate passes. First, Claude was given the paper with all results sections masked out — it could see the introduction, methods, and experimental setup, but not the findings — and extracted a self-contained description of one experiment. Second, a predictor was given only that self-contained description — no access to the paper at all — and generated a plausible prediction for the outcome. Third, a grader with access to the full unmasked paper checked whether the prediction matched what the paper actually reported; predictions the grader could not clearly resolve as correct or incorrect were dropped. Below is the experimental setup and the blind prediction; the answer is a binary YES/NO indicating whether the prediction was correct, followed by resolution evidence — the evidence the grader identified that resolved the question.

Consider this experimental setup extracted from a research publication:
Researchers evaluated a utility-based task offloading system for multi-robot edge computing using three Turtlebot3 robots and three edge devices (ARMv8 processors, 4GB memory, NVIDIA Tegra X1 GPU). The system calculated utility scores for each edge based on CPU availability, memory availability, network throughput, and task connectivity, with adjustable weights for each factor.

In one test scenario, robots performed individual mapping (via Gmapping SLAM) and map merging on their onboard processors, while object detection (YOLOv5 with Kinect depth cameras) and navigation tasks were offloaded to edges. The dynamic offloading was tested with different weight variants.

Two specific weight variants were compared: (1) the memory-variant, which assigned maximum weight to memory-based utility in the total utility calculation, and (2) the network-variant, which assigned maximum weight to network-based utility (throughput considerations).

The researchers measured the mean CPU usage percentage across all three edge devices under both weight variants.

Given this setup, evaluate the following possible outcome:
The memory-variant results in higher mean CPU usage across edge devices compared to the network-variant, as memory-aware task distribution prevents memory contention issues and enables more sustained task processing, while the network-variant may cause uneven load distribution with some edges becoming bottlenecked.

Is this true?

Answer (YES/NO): NO